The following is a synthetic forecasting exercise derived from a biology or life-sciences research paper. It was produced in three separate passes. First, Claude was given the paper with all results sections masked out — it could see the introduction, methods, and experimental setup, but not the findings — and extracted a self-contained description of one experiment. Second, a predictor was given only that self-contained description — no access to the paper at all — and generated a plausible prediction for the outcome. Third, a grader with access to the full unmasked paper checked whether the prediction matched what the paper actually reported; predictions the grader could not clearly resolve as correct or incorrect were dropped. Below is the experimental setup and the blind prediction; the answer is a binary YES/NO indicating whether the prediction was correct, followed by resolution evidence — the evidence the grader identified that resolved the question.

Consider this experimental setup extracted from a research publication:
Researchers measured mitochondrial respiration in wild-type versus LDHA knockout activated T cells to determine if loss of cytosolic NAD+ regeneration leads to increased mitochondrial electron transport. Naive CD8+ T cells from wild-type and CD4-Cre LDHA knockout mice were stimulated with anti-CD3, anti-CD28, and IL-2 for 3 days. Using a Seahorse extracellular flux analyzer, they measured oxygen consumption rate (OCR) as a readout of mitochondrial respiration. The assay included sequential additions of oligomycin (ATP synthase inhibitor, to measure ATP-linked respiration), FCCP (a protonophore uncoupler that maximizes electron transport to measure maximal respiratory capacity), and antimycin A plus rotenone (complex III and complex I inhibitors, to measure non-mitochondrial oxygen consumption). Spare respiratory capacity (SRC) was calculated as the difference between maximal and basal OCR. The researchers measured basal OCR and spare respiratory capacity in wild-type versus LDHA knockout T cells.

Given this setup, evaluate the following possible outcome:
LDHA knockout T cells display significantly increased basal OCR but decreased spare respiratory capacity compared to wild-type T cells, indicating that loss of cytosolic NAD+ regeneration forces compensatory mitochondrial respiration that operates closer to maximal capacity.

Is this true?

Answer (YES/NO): YES